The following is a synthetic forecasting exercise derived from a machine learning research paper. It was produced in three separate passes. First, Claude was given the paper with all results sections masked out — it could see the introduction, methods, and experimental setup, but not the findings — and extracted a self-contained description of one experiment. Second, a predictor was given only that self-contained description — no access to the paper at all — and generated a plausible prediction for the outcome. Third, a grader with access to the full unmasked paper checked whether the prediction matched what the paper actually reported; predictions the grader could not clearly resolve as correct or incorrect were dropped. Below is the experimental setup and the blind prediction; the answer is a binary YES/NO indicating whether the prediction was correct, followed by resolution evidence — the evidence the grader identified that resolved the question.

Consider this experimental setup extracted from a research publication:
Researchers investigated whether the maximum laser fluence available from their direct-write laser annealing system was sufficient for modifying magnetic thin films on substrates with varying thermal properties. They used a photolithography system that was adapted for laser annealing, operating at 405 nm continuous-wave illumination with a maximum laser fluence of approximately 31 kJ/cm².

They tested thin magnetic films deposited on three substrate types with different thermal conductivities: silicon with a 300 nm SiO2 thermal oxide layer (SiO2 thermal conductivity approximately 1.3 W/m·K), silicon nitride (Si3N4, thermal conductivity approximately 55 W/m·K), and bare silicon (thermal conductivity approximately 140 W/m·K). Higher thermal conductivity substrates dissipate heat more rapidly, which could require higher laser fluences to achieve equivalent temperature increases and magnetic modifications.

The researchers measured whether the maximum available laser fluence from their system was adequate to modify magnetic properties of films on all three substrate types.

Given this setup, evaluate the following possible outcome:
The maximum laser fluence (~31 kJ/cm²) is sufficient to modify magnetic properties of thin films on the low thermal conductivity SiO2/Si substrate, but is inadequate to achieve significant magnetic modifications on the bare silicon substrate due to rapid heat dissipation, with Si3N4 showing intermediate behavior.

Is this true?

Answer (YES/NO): NO